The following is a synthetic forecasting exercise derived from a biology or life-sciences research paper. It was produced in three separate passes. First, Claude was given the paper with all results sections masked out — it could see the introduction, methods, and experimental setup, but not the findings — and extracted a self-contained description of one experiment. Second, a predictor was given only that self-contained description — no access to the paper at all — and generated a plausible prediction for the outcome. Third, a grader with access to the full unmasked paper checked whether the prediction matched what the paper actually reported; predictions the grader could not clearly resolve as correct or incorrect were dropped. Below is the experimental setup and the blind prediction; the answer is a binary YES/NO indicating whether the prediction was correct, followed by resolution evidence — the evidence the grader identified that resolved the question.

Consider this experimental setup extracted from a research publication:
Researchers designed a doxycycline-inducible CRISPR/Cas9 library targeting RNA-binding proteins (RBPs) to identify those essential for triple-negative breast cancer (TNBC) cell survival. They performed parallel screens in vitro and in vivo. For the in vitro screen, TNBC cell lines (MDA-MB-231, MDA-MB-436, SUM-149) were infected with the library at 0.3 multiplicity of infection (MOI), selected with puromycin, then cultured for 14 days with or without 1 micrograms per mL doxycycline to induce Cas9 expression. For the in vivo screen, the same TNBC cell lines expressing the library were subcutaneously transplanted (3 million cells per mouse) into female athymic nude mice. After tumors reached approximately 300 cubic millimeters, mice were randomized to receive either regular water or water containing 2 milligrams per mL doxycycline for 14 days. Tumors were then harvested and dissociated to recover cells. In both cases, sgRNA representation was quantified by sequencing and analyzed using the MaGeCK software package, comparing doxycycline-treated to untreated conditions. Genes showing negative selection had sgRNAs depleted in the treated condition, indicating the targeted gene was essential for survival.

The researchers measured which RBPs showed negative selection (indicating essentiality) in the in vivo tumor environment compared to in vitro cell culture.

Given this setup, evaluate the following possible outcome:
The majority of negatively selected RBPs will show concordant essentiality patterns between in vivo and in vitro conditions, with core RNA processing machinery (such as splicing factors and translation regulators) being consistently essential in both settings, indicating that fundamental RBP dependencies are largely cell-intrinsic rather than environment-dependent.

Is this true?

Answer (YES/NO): NO